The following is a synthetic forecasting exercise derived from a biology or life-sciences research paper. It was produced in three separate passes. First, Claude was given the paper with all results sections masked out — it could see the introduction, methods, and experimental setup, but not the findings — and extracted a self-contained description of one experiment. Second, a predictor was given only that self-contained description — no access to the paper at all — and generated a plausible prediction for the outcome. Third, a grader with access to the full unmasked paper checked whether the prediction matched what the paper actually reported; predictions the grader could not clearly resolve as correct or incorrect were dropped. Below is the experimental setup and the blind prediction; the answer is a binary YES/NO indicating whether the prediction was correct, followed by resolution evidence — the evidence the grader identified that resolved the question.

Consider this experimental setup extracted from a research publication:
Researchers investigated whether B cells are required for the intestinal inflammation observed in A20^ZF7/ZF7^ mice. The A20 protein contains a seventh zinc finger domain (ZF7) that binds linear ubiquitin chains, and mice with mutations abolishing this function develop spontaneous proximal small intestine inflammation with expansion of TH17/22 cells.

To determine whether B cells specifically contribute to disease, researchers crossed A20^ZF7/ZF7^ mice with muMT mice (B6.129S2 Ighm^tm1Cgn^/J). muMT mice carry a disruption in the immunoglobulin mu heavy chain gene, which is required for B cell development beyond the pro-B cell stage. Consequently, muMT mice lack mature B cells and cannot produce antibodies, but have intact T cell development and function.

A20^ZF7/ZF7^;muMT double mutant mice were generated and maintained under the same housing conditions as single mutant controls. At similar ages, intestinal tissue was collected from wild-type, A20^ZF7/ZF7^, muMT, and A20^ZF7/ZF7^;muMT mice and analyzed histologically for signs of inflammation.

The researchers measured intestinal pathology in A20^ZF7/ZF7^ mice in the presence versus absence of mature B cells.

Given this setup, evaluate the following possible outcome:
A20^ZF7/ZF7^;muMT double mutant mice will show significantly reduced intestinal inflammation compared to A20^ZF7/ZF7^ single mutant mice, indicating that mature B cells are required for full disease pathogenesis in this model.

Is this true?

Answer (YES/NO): NO